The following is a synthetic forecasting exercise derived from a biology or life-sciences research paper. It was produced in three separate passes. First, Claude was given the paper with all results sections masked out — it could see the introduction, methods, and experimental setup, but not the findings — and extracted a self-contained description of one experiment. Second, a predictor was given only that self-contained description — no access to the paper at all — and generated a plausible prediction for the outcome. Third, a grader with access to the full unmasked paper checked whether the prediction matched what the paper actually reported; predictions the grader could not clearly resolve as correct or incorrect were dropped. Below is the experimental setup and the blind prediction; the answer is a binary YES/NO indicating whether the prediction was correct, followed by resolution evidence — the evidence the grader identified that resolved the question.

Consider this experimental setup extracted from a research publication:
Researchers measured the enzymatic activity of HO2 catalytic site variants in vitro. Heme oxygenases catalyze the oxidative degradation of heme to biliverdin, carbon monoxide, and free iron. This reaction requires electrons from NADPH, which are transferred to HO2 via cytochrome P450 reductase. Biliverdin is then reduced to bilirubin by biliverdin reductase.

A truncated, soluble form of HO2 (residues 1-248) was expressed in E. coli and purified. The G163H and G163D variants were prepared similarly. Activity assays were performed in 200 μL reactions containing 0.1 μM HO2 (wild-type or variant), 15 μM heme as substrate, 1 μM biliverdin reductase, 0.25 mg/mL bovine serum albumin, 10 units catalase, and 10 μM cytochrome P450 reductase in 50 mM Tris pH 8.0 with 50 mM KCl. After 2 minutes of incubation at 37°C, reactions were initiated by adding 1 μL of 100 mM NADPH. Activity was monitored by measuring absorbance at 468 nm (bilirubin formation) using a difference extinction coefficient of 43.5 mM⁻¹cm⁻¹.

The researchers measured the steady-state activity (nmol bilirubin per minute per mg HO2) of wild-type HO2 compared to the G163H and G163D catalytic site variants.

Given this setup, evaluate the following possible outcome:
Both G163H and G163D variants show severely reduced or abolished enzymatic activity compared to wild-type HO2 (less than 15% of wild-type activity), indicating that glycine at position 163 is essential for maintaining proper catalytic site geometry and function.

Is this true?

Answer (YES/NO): YES